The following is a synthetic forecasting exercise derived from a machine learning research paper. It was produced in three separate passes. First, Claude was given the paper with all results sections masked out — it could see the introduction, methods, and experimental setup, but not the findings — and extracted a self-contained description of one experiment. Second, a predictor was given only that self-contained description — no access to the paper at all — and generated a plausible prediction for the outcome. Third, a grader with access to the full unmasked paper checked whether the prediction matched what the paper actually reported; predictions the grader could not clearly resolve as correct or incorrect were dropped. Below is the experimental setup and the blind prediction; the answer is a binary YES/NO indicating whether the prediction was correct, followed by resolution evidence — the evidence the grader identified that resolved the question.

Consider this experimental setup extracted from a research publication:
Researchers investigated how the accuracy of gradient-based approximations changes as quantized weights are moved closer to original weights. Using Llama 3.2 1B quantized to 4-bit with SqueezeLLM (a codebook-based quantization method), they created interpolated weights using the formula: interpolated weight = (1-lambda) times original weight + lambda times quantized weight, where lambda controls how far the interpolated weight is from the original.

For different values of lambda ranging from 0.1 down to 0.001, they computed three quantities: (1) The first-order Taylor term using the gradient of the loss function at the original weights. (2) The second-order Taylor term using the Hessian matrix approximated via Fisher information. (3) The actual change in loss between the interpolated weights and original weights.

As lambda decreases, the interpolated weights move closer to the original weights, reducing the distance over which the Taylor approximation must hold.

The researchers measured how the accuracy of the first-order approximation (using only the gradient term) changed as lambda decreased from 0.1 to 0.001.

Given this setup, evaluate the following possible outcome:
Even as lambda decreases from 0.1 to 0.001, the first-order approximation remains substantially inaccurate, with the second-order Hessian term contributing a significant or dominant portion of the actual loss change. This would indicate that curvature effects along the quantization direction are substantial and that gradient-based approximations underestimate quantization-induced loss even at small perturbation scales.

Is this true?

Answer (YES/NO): NO